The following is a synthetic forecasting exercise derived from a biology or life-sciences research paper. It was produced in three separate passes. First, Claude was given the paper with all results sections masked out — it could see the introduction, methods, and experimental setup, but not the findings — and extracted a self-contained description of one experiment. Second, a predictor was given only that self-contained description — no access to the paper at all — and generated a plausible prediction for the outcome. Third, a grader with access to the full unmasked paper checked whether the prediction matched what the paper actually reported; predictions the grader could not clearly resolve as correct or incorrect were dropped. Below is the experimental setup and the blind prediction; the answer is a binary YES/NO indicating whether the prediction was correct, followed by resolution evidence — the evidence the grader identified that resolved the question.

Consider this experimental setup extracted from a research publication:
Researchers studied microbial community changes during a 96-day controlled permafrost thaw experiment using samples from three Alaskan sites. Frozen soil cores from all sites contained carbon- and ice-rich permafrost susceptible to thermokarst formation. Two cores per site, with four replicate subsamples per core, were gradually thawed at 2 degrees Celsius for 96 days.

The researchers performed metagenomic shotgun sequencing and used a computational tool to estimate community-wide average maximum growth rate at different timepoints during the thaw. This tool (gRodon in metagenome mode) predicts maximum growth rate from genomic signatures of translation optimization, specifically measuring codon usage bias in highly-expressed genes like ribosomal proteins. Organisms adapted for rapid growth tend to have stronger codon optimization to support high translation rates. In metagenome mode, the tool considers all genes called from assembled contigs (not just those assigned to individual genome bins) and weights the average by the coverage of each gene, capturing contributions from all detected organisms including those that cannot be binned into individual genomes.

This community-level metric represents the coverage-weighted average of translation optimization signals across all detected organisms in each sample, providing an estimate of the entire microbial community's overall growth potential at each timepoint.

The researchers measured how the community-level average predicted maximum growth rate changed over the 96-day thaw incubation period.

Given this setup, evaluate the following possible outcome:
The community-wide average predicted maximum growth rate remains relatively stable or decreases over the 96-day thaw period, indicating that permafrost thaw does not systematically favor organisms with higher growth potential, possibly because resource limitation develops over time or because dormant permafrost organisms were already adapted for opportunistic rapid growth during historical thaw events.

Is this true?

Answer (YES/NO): NO